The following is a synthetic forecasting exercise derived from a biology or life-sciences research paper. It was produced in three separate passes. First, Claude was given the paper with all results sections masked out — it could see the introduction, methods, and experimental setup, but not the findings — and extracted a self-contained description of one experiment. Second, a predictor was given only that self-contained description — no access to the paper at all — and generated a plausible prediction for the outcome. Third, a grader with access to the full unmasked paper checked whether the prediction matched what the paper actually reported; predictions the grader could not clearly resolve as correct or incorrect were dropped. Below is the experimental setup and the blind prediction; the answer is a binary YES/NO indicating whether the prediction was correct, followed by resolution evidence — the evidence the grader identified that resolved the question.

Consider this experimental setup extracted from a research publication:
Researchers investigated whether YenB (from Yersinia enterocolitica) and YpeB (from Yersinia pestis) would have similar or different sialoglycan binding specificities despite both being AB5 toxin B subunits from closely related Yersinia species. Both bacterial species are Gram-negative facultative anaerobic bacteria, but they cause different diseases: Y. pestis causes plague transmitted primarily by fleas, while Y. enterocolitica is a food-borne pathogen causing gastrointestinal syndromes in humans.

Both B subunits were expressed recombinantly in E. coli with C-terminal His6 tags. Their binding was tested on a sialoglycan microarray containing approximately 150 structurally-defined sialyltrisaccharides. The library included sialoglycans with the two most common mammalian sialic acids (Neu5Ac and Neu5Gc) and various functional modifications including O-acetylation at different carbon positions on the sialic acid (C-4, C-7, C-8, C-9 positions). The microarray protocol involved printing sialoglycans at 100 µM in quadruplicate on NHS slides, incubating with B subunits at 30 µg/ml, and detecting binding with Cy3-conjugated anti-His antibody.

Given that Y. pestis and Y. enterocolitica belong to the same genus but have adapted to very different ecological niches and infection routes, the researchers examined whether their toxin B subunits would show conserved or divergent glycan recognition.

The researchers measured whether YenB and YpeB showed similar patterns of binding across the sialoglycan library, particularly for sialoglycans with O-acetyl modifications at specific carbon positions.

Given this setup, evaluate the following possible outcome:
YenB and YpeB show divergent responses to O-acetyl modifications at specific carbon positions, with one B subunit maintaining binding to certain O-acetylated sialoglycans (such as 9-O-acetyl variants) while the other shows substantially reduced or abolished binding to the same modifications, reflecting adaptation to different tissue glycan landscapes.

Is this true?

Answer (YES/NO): NO